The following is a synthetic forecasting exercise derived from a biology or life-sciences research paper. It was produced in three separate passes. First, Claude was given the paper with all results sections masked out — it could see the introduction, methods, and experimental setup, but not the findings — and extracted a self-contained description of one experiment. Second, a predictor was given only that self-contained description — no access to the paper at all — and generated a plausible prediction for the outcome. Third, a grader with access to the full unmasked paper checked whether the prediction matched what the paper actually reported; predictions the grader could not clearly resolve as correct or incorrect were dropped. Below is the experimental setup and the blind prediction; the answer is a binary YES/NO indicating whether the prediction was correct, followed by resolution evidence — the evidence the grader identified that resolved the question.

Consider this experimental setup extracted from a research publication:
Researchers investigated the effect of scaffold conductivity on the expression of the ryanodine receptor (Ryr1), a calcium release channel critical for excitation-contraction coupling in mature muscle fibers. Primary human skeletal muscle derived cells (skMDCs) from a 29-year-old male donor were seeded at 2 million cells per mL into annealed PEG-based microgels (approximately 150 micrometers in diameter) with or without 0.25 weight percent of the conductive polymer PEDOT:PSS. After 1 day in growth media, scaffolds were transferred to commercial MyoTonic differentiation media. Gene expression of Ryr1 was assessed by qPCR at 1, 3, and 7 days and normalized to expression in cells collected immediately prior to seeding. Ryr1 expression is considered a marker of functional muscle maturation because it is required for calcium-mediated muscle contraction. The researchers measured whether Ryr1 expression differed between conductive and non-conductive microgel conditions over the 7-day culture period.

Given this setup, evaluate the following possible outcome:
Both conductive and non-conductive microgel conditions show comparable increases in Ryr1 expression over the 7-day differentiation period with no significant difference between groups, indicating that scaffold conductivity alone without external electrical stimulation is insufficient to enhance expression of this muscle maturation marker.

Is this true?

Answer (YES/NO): NO